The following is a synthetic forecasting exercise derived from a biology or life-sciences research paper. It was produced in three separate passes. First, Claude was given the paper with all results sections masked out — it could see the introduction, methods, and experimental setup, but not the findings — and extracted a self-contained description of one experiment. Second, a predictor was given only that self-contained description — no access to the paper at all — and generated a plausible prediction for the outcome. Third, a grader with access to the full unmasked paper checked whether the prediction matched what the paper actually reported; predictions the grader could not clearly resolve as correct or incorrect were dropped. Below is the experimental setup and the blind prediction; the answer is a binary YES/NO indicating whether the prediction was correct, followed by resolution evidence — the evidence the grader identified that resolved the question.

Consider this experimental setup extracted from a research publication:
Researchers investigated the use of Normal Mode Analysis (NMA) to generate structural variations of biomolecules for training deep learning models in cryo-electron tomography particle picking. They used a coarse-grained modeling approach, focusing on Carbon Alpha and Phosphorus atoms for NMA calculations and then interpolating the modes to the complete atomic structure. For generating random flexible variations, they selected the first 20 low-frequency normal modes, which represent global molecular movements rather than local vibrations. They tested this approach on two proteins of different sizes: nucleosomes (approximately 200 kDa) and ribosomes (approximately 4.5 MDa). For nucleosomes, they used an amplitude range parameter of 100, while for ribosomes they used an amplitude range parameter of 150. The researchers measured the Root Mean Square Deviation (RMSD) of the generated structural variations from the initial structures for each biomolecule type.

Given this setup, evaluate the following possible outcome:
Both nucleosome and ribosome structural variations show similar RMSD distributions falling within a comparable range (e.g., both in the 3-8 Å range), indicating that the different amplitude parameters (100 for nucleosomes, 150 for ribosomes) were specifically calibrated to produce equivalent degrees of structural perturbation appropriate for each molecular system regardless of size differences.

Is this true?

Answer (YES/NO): NO